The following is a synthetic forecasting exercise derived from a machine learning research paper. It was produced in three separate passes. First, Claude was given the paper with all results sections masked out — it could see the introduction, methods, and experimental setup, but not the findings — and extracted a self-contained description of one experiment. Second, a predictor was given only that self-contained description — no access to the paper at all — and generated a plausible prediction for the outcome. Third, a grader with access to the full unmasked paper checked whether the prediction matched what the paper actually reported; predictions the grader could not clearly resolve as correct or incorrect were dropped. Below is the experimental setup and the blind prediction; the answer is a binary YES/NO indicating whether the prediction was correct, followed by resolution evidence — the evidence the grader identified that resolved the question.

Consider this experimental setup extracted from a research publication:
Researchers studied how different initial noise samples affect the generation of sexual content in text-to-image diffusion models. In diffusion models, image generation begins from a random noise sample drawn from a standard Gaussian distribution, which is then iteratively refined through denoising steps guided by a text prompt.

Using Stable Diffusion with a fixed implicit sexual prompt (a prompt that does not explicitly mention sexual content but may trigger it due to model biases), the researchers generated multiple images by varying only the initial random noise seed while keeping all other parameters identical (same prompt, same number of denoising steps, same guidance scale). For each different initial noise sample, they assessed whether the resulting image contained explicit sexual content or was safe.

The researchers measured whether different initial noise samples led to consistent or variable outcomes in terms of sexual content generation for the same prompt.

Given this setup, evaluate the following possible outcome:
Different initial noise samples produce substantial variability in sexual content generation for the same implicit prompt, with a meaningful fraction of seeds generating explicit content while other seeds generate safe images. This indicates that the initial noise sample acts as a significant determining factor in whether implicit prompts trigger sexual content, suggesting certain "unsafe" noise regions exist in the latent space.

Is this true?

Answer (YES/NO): YES